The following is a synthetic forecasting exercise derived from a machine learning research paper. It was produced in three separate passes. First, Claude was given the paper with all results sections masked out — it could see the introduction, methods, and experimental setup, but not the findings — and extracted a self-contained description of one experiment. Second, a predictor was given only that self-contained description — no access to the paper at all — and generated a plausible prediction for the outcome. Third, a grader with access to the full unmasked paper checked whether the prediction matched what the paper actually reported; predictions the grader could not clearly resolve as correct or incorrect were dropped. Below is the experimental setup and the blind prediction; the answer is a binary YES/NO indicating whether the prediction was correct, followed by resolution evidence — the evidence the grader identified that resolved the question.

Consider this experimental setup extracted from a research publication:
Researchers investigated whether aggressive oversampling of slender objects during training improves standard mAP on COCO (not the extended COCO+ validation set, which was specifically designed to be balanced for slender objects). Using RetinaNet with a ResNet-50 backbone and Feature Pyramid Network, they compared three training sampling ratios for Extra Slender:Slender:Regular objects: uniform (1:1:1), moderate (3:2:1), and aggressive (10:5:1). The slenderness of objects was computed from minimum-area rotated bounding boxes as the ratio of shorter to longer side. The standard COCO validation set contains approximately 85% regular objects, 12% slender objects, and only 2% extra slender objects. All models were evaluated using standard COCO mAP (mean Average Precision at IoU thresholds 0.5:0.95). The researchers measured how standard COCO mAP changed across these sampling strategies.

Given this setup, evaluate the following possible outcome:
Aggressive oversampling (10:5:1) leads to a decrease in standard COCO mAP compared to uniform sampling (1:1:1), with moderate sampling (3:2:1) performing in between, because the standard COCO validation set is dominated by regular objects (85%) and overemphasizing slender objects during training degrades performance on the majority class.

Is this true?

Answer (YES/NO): YES